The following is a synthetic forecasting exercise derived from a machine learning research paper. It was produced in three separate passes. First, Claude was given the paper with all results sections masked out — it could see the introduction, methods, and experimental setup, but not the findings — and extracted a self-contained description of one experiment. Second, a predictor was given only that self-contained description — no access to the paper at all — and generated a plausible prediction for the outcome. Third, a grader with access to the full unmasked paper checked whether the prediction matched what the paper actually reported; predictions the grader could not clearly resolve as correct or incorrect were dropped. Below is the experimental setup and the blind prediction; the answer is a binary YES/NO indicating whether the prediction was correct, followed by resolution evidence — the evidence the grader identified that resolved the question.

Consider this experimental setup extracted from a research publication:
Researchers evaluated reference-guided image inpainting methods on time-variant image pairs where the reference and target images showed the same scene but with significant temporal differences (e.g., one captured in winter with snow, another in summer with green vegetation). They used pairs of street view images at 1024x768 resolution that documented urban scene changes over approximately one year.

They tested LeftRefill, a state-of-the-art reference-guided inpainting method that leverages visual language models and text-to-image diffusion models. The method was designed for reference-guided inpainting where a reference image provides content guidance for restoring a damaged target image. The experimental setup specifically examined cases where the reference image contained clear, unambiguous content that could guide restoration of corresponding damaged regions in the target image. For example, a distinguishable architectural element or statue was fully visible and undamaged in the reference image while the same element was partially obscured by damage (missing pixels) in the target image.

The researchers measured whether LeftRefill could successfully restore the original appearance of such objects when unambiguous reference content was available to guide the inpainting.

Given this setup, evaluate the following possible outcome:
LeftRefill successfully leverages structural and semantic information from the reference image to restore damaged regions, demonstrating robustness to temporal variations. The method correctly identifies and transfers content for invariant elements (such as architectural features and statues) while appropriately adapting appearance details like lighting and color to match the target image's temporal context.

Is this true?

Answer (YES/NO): NO